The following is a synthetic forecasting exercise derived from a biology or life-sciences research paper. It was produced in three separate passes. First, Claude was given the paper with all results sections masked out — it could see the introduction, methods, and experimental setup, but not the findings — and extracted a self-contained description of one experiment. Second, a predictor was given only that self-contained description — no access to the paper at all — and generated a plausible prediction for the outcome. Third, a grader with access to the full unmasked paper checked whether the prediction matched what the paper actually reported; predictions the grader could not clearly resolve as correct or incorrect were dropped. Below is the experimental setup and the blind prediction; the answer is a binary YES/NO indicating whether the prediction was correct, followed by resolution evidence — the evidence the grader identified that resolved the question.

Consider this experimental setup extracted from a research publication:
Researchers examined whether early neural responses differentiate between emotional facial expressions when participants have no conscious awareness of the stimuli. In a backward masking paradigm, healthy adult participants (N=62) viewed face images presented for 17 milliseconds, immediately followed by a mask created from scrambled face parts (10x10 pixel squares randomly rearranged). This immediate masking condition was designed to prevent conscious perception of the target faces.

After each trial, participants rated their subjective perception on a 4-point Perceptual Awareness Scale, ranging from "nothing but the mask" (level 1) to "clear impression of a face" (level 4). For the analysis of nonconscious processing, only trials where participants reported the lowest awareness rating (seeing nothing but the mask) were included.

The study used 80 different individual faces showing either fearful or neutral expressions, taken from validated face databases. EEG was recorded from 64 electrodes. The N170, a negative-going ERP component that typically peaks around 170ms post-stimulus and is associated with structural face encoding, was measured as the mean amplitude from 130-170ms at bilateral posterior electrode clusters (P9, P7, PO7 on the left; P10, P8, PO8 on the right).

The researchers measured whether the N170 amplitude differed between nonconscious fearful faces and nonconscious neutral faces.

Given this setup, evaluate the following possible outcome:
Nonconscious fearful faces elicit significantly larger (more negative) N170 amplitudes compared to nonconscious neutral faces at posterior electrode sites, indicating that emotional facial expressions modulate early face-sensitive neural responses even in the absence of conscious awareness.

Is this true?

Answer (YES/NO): YES